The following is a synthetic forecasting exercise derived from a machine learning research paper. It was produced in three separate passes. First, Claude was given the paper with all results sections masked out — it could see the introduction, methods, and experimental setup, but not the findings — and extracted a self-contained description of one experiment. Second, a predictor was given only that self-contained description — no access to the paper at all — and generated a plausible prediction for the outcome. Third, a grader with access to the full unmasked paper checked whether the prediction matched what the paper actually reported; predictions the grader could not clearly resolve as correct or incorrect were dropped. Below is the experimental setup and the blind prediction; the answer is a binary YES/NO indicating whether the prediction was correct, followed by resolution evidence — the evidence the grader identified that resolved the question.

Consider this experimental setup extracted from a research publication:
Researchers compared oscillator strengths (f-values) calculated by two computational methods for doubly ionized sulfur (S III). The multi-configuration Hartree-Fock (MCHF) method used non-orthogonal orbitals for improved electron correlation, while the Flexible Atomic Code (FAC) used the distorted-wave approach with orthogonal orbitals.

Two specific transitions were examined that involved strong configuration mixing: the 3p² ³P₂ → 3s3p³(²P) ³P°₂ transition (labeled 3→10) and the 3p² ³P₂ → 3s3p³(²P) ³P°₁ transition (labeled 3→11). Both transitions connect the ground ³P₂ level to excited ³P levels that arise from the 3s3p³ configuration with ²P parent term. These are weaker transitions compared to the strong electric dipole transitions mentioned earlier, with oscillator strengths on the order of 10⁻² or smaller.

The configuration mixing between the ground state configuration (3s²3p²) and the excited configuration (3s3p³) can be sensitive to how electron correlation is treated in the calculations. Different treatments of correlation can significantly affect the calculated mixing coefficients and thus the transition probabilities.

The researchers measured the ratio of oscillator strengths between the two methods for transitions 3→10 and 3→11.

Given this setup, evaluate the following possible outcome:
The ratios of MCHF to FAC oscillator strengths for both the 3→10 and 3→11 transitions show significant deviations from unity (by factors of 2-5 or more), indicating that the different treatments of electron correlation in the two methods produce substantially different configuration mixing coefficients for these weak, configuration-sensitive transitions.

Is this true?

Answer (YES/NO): YES